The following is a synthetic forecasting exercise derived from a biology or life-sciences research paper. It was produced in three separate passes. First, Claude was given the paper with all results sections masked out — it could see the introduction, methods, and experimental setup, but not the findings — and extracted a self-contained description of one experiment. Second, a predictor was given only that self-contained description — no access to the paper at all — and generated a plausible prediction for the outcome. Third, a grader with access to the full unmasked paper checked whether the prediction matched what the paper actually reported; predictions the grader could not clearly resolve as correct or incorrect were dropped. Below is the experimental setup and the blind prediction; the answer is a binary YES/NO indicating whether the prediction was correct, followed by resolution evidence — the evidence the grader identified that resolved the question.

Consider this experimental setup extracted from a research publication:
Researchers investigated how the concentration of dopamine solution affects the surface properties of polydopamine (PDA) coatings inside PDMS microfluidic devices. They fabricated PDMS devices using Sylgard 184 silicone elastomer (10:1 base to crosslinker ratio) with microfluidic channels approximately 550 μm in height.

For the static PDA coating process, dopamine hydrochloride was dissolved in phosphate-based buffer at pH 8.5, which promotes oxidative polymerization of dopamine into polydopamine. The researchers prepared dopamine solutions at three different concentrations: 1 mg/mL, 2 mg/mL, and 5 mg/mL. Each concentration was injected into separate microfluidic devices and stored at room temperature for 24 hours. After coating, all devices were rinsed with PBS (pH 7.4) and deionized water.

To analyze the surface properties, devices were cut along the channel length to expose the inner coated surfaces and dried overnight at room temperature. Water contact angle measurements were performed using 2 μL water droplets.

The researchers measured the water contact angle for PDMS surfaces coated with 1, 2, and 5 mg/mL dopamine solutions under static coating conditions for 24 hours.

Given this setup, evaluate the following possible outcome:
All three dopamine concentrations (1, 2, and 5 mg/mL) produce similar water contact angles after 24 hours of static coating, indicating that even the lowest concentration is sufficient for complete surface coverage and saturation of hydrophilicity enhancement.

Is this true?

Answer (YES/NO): NO